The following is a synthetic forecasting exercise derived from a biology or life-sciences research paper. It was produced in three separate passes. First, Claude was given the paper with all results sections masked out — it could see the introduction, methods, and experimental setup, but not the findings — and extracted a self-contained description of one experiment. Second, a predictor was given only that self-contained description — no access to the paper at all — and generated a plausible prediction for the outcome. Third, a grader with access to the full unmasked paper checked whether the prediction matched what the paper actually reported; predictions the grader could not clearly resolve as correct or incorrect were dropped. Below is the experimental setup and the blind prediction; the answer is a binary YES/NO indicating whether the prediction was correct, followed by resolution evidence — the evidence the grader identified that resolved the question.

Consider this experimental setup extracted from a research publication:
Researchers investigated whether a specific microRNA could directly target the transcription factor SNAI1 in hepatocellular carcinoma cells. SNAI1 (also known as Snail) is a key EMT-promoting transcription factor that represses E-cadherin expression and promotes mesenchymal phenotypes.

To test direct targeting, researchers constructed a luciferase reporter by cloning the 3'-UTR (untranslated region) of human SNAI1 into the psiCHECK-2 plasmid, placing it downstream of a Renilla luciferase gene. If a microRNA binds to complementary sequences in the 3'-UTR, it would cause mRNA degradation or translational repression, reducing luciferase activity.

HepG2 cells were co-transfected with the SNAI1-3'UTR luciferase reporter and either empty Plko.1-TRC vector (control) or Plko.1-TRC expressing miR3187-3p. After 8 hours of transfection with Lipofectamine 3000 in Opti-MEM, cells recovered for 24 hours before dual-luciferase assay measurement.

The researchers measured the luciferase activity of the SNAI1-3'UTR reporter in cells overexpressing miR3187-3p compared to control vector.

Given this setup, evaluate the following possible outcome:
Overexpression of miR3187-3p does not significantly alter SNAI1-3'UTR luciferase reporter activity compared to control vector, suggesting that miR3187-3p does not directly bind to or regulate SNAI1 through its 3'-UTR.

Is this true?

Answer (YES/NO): NO